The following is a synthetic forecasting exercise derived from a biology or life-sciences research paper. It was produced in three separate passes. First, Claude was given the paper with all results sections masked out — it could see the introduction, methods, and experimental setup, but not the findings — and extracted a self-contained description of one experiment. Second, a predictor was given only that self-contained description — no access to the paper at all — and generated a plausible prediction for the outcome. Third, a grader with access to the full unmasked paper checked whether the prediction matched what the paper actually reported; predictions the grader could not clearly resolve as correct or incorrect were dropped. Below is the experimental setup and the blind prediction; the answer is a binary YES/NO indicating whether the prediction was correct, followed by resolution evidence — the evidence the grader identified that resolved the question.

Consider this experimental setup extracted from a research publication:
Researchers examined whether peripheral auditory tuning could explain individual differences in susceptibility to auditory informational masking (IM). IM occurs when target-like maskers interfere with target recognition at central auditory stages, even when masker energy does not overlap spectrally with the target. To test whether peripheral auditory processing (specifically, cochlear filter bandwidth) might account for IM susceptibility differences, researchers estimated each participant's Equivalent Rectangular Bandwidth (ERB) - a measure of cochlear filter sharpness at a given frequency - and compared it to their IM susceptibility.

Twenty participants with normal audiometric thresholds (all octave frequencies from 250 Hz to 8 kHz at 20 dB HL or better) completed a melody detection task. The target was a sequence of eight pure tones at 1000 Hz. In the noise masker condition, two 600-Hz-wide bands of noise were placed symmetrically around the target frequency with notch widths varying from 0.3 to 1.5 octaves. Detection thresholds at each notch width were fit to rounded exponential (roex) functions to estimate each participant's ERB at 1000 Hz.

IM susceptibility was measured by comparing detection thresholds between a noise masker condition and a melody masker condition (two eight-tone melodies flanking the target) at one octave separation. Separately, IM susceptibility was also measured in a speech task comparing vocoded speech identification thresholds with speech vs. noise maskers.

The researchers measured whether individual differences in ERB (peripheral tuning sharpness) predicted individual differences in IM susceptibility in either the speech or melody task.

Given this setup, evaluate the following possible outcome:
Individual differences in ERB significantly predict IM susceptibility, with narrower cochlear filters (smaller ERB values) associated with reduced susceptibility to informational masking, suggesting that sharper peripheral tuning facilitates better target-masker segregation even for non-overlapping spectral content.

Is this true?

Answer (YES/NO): NO